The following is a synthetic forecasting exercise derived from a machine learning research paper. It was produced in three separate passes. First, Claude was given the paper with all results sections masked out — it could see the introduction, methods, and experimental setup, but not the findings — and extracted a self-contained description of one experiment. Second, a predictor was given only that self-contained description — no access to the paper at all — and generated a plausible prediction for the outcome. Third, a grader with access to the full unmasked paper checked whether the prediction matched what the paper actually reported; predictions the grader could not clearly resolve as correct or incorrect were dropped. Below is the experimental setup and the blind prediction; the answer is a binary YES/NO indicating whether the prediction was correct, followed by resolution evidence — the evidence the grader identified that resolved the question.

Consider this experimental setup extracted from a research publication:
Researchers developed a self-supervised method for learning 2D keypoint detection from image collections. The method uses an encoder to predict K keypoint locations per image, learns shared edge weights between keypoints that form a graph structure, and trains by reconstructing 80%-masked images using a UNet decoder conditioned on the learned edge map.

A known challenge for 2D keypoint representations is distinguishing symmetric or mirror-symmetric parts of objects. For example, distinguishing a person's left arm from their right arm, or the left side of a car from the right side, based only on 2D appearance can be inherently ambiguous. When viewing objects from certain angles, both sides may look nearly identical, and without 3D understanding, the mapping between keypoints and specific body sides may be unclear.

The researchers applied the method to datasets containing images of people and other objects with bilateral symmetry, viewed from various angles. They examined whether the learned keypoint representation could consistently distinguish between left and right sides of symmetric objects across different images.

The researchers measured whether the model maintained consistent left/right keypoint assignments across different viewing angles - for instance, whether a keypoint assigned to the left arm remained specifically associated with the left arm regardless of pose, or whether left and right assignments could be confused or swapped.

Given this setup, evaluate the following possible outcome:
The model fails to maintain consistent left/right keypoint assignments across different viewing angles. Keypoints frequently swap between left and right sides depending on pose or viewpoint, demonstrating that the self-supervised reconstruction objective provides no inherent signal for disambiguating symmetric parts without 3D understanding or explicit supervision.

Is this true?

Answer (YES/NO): YES